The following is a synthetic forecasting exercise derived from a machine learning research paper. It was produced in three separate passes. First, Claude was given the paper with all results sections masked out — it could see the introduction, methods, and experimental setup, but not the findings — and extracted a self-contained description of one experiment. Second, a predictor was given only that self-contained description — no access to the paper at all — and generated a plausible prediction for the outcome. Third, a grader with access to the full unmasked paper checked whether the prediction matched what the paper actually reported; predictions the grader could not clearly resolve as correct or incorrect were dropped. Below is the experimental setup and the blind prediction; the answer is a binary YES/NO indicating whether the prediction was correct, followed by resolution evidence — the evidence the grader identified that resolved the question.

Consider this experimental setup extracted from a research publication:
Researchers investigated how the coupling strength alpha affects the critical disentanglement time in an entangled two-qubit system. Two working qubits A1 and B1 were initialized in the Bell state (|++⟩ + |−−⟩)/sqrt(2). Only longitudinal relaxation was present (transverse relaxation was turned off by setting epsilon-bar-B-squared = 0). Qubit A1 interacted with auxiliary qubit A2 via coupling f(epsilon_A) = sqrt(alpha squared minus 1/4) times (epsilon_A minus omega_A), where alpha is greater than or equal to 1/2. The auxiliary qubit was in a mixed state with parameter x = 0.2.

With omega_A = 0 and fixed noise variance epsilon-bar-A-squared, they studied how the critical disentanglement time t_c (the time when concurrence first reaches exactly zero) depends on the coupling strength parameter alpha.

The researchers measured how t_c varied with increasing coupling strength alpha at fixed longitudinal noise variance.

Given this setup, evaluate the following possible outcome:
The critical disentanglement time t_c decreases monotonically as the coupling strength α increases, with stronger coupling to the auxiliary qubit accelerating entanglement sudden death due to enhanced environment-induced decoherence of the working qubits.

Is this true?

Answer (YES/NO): YES